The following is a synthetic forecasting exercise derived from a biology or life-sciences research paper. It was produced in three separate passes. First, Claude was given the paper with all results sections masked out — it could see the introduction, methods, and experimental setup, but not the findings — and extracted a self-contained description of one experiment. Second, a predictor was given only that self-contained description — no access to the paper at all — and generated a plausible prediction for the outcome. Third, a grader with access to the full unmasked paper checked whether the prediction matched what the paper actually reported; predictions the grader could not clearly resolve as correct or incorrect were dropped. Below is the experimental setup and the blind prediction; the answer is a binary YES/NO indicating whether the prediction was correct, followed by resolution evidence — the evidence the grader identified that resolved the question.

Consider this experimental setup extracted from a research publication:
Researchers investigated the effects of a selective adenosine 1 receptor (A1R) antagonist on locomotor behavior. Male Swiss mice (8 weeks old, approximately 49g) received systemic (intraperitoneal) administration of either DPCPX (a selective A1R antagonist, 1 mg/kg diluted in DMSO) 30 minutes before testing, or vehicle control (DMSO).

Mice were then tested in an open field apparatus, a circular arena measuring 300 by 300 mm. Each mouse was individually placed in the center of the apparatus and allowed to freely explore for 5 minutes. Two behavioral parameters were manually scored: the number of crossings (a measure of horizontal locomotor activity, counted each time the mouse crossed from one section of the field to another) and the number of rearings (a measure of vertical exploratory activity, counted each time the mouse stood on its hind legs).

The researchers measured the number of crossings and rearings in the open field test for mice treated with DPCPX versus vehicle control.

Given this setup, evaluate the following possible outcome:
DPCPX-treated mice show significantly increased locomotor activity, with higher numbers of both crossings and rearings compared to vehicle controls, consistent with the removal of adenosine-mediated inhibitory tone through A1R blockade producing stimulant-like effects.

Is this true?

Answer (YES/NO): NO